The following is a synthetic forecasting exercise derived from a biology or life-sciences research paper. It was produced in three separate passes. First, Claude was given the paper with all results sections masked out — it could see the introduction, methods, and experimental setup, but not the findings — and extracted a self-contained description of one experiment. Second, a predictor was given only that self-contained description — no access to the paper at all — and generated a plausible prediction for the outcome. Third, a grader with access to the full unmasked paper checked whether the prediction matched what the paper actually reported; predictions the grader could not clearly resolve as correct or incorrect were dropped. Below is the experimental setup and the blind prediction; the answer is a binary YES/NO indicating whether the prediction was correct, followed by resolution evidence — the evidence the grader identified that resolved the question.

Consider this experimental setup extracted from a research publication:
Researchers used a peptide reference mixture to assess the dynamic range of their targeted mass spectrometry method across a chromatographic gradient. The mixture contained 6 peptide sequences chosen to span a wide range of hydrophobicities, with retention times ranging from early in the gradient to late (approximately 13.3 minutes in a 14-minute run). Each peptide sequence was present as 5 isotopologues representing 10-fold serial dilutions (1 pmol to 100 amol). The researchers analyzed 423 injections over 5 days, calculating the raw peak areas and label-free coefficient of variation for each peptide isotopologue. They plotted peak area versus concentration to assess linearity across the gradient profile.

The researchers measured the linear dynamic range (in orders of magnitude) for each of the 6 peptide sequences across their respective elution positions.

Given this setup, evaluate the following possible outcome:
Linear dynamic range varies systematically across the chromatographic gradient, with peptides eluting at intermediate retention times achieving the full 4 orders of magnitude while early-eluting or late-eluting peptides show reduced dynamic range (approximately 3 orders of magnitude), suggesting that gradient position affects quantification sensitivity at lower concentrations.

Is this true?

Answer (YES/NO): NO